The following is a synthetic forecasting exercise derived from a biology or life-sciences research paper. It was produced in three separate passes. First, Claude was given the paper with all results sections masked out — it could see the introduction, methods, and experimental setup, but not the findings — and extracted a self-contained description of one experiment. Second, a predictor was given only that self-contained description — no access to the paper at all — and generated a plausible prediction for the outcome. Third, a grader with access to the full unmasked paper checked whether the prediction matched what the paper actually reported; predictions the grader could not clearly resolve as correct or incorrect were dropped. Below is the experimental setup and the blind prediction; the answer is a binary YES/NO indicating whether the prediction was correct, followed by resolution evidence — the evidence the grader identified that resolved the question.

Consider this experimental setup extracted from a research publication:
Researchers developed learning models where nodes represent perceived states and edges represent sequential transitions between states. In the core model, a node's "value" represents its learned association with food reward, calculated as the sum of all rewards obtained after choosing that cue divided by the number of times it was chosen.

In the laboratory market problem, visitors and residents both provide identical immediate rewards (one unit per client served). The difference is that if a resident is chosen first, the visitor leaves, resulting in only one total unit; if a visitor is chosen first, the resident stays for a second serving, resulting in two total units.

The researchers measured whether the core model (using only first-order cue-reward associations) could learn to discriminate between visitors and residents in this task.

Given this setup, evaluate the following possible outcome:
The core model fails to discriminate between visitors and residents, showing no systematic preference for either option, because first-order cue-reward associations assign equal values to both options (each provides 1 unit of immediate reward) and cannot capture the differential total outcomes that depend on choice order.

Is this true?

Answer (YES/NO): YES